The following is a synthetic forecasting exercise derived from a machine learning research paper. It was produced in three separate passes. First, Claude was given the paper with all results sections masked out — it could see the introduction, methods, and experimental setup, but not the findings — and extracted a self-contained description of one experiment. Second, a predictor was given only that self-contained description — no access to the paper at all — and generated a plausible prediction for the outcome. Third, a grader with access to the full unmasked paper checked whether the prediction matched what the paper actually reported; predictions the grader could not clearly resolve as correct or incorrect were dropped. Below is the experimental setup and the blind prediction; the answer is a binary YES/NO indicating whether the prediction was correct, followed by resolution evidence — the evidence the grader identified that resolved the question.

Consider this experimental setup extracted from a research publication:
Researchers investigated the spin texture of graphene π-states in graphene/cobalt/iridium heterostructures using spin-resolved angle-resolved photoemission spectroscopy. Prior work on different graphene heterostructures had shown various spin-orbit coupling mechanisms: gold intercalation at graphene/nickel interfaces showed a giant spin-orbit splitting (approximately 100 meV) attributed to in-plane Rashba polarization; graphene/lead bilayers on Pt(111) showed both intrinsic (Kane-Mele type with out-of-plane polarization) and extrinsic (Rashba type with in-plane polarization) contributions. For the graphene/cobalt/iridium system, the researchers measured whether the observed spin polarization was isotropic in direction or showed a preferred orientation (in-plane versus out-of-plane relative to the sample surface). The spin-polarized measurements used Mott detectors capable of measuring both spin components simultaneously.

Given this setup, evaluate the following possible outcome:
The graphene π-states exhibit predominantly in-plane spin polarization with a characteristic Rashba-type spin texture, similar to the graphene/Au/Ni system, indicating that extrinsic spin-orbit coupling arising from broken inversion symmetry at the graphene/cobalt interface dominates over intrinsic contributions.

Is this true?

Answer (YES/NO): YES